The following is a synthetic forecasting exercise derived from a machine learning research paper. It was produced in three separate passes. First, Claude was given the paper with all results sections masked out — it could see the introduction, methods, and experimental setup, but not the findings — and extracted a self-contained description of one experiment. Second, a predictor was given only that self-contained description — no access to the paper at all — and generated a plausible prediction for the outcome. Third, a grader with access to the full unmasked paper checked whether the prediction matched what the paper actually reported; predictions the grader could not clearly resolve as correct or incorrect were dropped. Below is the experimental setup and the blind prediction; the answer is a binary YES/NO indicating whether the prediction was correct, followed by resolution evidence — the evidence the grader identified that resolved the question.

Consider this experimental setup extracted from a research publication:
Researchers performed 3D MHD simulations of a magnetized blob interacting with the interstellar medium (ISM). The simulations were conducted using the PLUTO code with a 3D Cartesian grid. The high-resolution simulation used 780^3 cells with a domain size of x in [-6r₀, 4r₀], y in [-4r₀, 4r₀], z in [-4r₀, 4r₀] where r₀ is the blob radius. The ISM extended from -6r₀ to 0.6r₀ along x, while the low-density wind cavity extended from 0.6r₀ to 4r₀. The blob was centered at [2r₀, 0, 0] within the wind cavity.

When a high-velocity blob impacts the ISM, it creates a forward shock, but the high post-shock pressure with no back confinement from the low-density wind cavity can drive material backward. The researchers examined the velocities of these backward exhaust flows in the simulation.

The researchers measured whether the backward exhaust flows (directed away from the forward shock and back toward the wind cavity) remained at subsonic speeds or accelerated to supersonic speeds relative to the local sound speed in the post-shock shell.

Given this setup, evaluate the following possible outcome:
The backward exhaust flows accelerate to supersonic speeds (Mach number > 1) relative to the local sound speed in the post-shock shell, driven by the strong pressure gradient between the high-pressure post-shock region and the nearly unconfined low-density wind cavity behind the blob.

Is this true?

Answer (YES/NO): YES